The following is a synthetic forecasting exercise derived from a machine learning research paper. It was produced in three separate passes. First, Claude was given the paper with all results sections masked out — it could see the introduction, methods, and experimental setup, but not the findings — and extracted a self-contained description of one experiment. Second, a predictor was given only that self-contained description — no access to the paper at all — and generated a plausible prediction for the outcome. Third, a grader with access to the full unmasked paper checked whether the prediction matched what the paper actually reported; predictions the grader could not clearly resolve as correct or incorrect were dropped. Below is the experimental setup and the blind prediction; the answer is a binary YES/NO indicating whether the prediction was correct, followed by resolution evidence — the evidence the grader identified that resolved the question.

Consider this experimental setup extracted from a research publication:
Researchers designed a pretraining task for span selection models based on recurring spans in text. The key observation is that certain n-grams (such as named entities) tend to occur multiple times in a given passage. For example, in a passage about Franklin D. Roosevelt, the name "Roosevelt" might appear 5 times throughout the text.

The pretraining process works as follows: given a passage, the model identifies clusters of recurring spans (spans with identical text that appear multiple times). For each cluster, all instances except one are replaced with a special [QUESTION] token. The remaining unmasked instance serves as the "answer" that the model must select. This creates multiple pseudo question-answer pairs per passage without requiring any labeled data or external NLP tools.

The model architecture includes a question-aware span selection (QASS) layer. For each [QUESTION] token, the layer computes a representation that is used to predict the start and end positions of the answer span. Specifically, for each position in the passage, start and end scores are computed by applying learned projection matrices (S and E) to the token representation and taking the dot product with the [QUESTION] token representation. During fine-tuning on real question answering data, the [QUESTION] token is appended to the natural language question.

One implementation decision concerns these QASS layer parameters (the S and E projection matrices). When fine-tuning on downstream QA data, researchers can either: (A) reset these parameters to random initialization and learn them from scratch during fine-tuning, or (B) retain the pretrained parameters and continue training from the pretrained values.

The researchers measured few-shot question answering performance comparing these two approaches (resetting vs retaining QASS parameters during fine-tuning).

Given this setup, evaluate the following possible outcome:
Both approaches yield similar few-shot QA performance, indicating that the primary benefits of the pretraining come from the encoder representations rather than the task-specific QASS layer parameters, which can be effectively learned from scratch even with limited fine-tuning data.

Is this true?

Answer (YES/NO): NO